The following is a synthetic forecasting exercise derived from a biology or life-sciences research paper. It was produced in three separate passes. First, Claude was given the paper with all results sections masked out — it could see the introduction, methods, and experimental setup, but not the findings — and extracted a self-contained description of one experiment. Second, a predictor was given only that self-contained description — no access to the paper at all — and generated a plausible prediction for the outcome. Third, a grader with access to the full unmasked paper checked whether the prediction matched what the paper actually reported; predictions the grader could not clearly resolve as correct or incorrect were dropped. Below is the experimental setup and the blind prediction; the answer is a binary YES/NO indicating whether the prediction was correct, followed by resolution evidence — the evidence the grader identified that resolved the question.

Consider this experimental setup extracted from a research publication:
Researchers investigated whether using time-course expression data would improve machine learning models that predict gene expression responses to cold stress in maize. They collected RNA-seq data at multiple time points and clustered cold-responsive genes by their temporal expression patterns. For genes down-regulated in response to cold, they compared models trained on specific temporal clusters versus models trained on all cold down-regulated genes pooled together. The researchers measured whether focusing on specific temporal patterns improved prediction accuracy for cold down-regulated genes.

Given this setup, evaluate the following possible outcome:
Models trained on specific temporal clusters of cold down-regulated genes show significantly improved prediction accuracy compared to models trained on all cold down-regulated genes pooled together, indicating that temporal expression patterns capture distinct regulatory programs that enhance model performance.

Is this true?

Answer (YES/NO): YES